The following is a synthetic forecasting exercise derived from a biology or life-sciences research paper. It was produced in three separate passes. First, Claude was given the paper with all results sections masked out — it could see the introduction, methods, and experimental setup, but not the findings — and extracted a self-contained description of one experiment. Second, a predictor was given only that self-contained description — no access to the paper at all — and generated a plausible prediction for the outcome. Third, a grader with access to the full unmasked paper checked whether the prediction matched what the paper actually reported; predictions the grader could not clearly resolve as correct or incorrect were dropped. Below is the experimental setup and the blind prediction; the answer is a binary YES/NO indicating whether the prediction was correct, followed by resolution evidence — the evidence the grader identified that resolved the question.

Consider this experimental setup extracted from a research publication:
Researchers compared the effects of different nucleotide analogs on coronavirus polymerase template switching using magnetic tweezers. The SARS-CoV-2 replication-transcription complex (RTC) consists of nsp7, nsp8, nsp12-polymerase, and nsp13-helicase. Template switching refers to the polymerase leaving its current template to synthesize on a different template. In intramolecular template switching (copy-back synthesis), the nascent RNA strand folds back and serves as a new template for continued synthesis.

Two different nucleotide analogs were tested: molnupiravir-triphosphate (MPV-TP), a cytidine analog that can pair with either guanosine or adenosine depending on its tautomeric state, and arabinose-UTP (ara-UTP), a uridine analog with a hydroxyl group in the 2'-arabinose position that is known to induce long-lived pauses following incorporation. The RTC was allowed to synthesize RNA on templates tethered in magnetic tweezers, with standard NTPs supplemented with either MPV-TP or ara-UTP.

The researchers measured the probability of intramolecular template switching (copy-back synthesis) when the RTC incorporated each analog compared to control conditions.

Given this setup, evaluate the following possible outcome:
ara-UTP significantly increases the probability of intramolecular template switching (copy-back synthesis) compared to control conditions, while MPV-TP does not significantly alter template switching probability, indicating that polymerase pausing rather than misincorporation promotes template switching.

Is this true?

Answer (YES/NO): NO